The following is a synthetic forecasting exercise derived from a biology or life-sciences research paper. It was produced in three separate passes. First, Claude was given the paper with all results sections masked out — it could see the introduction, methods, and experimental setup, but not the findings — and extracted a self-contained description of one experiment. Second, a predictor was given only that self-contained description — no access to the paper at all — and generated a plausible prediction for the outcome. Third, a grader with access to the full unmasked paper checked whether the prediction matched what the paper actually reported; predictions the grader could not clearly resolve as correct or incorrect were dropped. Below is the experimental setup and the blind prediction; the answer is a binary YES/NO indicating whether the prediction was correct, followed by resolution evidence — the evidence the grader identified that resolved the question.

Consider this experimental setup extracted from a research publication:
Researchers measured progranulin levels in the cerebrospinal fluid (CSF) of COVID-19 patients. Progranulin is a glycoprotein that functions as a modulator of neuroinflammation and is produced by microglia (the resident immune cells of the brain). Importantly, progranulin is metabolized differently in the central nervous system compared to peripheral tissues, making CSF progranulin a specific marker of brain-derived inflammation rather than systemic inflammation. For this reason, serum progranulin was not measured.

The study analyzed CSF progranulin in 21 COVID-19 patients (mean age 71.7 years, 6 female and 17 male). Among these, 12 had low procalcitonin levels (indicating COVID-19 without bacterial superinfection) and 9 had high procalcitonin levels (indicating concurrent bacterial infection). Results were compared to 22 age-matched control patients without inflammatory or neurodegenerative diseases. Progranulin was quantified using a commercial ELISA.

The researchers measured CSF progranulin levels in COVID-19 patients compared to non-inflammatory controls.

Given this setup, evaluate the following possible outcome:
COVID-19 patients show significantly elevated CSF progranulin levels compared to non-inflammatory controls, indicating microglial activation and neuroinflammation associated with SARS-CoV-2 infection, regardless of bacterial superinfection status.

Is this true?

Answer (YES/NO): YES